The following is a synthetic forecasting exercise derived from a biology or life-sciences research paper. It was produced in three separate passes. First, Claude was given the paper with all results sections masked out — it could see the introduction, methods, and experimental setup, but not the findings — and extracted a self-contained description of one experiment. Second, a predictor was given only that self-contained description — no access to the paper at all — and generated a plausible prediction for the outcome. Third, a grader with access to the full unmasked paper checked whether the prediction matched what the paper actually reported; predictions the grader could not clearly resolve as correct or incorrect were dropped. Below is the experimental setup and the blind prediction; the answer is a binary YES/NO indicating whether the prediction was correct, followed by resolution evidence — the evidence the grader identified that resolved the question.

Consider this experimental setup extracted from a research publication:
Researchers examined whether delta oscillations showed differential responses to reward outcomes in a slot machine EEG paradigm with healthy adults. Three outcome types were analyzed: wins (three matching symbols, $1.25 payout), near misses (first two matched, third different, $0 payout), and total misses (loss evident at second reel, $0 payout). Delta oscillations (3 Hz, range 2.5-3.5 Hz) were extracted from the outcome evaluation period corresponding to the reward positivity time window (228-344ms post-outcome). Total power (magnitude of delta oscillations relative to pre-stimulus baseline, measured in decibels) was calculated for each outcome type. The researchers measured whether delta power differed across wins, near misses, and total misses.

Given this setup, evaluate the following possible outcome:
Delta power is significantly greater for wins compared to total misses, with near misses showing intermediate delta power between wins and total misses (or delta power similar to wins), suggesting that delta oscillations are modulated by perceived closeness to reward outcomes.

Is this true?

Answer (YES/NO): YES